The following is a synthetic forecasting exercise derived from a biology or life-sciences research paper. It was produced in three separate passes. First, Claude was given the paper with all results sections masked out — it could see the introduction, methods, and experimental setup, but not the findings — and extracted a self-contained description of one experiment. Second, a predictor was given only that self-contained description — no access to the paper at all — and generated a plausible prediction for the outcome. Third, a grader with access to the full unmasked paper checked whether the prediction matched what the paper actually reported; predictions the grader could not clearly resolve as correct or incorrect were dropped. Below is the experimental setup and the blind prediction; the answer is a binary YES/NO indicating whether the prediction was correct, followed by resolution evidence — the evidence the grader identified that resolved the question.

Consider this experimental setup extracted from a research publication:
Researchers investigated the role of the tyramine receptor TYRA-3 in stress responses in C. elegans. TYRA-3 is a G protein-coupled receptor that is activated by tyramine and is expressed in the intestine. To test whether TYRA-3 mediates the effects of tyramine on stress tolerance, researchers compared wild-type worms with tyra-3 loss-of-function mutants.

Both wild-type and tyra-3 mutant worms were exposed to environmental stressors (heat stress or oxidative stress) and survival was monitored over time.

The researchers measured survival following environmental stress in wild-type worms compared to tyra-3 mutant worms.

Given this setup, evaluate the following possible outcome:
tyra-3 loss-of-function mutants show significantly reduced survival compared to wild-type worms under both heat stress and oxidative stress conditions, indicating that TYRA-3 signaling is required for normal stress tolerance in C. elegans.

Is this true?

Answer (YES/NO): NO